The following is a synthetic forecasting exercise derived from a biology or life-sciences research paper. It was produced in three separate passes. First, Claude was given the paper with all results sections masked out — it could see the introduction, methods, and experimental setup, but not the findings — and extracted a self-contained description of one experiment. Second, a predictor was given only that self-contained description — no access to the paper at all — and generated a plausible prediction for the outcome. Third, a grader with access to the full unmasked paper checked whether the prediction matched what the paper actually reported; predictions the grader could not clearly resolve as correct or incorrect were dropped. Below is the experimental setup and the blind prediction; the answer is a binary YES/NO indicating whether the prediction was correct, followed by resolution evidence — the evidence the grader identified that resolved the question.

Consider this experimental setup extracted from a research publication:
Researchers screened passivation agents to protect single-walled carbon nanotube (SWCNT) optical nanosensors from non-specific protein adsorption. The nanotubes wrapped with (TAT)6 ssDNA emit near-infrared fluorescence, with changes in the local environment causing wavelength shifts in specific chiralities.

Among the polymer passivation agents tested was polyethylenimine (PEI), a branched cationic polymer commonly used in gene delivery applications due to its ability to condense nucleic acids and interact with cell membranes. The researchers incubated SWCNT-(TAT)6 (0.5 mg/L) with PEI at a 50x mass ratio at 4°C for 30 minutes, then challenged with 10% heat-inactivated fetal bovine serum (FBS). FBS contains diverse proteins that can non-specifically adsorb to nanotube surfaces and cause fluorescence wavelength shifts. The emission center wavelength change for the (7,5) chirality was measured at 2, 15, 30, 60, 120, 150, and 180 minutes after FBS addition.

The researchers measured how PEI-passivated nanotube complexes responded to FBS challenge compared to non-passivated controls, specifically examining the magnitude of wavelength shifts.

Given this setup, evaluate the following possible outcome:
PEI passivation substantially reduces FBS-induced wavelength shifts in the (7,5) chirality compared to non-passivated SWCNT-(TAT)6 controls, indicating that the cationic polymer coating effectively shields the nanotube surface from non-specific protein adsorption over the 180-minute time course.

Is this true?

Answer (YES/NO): YES